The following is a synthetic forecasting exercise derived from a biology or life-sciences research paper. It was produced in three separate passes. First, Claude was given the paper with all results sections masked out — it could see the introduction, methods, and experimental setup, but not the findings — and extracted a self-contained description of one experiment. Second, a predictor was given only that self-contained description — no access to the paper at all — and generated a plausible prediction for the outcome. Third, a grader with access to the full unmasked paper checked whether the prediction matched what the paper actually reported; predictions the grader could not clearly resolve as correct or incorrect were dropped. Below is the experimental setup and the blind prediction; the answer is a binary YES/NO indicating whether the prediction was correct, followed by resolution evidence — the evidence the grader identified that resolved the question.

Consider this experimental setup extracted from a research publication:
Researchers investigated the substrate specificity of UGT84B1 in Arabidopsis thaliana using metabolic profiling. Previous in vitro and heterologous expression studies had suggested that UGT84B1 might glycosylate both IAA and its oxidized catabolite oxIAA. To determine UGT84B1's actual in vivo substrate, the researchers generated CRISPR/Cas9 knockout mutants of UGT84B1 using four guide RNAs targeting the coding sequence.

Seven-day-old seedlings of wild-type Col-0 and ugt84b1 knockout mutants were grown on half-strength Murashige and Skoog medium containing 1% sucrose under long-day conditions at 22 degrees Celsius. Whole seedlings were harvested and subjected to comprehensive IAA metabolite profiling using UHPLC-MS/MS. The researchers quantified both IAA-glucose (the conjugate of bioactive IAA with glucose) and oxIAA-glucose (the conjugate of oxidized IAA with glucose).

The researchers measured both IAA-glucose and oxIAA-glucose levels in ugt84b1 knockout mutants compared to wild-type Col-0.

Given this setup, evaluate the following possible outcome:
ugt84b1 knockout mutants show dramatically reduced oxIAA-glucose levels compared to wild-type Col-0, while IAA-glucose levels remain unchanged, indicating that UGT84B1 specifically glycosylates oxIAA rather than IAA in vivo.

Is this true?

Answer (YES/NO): NO